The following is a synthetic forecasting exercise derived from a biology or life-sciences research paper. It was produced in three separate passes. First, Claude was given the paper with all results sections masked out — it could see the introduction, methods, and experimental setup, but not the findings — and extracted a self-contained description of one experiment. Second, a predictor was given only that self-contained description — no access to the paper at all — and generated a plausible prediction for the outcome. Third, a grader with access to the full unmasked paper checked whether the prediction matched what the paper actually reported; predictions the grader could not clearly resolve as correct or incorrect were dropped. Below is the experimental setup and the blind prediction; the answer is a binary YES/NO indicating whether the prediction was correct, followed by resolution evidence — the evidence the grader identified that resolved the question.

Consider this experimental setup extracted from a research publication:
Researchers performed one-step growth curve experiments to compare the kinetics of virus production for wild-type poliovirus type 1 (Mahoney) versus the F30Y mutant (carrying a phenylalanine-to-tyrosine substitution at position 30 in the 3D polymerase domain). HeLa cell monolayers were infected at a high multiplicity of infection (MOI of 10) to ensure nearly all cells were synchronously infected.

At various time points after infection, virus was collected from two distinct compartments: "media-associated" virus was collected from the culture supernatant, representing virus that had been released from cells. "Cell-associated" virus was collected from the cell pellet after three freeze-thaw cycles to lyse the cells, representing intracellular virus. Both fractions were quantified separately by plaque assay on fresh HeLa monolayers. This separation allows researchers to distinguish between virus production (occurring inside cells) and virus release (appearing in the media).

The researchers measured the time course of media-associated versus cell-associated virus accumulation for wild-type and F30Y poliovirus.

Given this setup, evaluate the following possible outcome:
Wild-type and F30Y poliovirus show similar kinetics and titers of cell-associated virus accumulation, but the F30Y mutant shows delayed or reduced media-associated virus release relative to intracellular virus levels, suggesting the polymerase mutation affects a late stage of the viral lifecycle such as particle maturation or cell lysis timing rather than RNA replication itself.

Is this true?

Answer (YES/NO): NO